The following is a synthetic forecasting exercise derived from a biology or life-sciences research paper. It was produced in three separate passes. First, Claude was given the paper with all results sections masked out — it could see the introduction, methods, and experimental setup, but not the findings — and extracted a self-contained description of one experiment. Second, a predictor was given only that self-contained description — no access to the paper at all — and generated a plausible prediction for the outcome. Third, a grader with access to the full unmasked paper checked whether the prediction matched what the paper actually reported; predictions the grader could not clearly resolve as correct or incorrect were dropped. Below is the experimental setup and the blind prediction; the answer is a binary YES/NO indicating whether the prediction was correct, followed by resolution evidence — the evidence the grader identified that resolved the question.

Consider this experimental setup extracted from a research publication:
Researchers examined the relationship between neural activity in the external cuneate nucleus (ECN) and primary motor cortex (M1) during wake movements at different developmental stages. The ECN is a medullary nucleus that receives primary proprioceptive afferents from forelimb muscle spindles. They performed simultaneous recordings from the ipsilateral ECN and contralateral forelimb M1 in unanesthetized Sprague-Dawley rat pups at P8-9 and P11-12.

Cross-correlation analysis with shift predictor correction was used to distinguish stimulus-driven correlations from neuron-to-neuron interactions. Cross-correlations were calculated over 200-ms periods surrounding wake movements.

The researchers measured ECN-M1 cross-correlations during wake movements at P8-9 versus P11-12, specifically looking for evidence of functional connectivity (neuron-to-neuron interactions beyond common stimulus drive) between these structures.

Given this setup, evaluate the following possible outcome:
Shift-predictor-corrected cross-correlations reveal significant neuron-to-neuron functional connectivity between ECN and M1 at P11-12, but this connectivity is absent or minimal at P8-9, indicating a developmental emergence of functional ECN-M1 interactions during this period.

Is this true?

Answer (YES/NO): YES